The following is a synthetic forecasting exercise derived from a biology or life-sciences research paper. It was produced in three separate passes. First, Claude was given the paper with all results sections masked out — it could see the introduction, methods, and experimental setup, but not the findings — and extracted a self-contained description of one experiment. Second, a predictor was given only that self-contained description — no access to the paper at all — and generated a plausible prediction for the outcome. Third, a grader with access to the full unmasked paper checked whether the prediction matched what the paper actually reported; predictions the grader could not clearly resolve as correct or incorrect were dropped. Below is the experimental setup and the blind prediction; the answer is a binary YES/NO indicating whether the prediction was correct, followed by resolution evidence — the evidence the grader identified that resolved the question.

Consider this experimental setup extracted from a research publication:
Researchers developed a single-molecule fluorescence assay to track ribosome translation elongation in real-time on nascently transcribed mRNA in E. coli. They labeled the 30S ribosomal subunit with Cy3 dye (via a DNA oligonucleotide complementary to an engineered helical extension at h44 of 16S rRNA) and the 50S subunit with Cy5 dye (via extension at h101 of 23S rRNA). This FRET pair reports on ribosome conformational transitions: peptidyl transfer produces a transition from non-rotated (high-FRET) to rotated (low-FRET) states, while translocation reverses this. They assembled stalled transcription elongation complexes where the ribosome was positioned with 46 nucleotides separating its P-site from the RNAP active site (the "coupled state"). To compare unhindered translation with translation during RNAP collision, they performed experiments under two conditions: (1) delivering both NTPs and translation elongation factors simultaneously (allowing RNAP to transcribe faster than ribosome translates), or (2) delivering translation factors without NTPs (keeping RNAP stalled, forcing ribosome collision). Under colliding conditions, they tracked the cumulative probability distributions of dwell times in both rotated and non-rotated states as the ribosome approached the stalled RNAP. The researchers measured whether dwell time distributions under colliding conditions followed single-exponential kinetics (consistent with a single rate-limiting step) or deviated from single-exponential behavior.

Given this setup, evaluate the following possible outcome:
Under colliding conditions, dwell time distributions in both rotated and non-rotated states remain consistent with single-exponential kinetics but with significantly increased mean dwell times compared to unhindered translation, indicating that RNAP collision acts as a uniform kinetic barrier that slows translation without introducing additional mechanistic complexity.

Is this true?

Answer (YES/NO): NO